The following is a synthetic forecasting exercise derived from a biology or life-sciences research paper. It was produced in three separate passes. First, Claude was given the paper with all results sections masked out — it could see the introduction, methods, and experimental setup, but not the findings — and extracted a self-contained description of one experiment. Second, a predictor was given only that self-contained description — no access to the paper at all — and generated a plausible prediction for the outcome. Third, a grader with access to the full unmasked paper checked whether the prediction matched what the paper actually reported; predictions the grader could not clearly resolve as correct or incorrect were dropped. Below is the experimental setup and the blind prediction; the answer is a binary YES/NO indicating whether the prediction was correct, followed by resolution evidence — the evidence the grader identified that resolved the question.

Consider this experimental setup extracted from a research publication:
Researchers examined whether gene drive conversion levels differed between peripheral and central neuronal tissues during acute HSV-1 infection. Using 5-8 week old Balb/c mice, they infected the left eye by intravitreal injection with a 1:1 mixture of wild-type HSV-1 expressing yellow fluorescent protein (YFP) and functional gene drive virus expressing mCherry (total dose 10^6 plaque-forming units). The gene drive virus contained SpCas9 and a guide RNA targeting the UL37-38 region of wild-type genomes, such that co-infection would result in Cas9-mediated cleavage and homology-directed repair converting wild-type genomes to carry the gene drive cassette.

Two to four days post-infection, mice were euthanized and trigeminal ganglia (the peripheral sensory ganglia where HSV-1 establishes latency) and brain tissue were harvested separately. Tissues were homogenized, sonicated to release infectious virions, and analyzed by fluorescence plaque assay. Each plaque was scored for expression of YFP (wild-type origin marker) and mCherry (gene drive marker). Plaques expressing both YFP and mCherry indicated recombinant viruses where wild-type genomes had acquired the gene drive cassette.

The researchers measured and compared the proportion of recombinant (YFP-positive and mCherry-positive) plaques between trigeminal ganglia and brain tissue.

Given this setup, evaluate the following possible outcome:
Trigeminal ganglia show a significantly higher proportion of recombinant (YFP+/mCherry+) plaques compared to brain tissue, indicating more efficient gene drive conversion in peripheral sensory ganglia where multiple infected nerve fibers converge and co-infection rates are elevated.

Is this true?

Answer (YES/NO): NO